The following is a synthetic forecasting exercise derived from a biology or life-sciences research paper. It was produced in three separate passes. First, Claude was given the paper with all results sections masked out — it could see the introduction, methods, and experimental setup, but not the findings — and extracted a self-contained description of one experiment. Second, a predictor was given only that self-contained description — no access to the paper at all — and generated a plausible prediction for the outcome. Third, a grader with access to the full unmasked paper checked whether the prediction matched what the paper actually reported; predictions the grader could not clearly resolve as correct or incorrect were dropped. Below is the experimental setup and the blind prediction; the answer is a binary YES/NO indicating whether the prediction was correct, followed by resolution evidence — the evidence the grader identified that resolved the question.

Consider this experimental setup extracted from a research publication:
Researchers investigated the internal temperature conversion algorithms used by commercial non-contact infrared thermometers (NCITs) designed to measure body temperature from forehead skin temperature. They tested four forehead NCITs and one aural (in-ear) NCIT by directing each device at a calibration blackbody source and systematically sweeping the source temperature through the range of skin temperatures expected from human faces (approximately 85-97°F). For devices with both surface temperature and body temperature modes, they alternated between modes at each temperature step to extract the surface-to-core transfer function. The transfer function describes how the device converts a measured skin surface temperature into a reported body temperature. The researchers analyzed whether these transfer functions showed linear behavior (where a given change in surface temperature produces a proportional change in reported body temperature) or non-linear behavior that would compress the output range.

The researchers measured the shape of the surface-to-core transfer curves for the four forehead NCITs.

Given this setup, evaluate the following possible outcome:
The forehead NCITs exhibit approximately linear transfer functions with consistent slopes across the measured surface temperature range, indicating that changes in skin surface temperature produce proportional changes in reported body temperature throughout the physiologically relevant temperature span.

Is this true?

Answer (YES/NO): NO